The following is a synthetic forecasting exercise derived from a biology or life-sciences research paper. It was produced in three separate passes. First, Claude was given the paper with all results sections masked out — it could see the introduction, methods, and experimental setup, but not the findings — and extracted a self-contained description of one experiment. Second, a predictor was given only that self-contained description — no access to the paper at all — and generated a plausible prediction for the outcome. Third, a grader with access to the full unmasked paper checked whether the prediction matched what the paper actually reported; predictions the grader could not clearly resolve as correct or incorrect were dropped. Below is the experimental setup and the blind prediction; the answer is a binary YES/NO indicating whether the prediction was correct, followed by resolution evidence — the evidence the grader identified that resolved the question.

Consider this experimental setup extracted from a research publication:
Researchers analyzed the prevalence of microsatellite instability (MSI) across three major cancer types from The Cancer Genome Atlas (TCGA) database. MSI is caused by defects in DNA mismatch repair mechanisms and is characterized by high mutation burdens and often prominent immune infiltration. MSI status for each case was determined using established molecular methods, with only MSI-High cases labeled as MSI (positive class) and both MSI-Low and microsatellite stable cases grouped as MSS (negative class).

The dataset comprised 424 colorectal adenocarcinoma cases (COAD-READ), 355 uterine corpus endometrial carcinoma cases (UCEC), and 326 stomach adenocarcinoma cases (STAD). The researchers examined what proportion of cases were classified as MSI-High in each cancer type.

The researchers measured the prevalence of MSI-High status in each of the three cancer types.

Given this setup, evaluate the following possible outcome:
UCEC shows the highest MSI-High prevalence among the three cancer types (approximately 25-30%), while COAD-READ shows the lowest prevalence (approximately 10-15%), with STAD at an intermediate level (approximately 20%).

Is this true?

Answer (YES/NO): NO